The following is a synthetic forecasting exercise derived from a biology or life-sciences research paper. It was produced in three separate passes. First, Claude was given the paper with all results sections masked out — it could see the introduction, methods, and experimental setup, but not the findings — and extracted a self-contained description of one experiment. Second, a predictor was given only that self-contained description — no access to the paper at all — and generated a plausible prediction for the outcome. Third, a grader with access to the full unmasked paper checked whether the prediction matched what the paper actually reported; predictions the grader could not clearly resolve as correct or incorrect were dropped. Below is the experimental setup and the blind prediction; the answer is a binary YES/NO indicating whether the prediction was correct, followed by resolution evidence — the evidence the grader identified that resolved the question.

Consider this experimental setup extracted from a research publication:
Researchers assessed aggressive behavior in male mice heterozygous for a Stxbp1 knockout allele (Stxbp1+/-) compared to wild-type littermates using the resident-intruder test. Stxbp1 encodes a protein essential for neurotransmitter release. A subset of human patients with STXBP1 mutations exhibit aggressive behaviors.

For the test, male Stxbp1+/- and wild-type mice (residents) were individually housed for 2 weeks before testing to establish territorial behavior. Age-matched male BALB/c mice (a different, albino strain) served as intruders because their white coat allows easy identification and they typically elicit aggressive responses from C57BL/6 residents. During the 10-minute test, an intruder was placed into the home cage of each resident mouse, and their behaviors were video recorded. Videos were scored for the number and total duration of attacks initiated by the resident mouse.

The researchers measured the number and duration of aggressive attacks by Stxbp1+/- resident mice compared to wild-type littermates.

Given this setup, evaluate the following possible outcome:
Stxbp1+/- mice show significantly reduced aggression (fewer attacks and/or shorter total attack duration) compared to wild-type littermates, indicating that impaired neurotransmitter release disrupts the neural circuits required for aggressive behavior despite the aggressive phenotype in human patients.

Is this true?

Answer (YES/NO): NO